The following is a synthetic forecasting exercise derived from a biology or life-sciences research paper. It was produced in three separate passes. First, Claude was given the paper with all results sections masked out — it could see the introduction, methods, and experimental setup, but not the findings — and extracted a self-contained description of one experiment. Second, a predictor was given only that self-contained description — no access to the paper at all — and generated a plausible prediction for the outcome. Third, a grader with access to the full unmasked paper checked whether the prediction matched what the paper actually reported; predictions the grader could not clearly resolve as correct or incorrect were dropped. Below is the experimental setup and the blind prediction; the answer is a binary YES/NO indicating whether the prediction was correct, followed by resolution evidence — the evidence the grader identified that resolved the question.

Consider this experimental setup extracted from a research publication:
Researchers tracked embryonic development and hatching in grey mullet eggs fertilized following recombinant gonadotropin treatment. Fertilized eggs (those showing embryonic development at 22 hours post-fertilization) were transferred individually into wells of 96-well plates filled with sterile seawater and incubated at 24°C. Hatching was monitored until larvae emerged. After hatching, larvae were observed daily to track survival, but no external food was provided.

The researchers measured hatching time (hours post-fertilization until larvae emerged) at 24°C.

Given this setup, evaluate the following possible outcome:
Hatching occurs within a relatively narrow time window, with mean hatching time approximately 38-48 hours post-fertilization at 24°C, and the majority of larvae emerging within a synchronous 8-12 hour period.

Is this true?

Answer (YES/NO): YES